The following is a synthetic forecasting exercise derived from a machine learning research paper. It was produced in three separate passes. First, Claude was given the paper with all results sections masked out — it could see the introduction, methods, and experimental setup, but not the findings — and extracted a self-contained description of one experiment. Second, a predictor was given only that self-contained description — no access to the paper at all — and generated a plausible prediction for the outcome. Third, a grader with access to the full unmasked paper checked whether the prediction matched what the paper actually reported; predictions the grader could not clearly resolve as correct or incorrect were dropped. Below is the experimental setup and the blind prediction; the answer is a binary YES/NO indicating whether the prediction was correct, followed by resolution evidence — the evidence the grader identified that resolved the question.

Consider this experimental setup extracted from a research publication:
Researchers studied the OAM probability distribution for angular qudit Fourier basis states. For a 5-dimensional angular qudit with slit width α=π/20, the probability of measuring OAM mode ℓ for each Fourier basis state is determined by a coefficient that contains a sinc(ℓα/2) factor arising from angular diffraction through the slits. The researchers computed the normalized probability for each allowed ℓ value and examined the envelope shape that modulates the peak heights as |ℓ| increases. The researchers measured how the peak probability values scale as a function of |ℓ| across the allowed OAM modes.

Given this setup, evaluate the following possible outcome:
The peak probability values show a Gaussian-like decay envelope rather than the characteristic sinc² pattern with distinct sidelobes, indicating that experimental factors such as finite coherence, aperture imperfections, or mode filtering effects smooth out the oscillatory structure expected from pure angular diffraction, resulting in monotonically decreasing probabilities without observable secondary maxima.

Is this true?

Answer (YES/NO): NO